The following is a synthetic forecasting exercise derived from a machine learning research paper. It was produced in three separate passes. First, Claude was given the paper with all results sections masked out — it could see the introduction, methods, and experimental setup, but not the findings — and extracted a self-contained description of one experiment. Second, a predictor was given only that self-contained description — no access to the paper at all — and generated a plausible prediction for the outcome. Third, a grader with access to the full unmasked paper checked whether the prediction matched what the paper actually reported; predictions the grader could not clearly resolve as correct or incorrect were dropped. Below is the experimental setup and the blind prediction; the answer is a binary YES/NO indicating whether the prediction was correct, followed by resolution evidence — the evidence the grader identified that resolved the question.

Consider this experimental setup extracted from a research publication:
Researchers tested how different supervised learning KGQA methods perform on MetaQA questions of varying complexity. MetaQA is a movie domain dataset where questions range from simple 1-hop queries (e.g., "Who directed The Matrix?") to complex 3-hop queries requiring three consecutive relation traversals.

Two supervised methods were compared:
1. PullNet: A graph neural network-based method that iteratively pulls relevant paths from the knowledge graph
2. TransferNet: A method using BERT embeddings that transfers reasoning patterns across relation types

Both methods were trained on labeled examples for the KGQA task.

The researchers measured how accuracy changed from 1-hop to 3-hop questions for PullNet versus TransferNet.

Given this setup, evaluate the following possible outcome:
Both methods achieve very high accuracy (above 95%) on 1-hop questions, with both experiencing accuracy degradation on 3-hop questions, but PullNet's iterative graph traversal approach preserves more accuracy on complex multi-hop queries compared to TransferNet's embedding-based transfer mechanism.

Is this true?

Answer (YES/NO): NO